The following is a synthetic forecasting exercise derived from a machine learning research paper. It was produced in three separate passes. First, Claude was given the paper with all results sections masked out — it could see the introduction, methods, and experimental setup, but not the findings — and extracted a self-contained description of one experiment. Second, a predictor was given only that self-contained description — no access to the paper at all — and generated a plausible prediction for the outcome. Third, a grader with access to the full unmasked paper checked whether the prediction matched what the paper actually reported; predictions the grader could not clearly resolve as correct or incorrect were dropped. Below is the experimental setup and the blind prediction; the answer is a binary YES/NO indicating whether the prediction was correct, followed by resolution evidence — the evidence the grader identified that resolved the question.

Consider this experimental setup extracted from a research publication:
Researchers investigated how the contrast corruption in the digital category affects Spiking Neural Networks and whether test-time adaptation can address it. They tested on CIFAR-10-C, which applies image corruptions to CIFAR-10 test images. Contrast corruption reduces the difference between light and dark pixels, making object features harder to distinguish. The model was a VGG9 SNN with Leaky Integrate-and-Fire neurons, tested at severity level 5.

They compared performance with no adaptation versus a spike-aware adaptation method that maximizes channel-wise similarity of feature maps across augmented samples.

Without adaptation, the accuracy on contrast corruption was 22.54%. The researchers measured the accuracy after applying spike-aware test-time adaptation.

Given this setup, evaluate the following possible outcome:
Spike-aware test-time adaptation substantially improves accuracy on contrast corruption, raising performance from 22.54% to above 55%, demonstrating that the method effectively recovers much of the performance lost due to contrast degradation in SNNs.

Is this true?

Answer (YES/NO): NO